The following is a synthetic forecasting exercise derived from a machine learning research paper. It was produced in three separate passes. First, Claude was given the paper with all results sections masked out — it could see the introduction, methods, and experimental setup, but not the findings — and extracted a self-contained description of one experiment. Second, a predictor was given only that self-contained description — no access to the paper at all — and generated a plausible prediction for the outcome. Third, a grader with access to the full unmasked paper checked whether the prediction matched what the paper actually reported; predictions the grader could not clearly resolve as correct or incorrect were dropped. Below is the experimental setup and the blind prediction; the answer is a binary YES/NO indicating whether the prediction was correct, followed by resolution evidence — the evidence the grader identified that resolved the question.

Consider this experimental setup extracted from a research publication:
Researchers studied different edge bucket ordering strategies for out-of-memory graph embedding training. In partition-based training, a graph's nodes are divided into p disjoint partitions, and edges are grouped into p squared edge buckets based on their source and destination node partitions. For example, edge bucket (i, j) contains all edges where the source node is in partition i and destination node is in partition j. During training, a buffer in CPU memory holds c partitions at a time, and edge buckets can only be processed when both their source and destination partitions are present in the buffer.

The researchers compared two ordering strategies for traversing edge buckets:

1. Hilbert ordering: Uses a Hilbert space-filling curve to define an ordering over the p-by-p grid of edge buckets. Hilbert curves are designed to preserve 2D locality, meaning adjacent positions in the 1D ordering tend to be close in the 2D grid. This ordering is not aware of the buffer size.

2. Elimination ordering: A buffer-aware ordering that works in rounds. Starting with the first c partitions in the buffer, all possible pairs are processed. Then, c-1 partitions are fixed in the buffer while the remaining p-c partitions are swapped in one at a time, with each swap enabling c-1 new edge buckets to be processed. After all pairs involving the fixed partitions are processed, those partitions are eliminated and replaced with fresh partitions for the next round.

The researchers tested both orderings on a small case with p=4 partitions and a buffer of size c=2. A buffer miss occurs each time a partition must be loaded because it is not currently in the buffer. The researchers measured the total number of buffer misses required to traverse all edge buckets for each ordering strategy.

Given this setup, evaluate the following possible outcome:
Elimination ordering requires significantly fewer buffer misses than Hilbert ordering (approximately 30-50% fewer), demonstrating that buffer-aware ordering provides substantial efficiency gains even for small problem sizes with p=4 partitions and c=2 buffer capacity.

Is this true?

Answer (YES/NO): YES